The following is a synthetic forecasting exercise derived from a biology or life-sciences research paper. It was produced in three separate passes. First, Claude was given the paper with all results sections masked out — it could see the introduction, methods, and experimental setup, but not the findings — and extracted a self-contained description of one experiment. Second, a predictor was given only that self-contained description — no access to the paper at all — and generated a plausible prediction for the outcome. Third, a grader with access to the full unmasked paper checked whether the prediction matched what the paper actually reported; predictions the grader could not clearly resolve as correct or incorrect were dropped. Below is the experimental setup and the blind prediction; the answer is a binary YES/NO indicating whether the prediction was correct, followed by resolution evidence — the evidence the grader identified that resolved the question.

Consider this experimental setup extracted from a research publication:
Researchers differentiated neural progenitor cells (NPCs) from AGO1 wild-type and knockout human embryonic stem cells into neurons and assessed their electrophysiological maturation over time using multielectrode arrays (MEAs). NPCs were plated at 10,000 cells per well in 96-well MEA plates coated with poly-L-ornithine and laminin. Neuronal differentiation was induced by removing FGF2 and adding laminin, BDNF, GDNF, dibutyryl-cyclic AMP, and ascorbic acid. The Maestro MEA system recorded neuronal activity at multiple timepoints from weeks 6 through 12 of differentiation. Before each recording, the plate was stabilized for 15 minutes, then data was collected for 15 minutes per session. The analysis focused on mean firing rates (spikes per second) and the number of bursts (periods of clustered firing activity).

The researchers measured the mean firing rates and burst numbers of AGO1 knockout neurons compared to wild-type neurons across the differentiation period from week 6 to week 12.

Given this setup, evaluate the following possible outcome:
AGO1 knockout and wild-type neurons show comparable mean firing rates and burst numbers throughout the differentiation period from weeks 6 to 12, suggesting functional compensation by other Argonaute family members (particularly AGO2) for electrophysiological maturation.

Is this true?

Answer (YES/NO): NO